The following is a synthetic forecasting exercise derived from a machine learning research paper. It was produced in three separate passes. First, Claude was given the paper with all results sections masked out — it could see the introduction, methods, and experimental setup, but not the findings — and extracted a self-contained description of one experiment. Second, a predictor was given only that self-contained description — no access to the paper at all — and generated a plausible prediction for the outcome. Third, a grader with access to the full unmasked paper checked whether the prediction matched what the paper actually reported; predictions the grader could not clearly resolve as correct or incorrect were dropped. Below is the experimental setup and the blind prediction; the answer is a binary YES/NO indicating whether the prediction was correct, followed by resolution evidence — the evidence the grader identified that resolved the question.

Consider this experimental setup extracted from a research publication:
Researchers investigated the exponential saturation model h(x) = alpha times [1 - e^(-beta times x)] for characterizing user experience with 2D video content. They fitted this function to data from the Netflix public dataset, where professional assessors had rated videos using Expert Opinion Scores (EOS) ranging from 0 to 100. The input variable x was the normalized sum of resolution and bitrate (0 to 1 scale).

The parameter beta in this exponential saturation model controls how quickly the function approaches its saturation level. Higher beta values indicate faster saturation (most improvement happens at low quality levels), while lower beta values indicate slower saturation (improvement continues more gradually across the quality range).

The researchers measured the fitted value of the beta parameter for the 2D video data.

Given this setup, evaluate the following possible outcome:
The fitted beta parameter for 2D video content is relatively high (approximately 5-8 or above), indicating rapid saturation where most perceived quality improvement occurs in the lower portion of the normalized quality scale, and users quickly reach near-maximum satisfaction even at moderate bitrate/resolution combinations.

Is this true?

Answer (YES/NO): NO